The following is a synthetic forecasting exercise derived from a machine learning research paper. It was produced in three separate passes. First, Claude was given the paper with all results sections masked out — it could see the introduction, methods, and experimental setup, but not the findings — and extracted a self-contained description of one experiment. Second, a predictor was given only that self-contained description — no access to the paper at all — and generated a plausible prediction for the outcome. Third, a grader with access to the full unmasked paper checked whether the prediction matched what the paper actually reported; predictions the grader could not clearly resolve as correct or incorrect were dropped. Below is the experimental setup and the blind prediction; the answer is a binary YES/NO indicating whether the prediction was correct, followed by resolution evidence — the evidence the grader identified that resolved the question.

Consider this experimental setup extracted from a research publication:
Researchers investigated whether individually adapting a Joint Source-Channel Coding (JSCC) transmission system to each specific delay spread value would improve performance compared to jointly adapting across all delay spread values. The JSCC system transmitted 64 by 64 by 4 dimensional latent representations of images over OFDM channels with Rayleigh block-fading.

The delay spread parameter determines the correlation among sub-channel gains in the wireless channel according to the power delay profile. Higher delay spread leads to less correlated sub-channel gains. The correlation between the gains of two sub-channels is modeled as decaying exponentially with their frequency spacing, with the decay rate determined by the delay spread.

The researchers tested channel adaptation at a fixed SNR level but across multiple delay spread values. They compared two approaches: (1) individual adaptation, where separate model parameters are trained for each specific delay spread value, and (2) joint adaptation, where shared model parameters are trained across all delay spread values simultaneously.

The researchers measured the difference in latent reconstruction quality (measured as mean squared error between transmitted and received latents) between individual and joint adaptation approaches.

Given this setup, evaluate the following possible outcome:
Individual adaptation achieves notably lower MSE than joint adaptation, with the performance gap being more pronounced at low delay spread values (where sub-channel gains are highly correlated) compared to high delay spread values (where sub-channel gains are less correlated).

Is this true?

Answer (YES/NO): NO